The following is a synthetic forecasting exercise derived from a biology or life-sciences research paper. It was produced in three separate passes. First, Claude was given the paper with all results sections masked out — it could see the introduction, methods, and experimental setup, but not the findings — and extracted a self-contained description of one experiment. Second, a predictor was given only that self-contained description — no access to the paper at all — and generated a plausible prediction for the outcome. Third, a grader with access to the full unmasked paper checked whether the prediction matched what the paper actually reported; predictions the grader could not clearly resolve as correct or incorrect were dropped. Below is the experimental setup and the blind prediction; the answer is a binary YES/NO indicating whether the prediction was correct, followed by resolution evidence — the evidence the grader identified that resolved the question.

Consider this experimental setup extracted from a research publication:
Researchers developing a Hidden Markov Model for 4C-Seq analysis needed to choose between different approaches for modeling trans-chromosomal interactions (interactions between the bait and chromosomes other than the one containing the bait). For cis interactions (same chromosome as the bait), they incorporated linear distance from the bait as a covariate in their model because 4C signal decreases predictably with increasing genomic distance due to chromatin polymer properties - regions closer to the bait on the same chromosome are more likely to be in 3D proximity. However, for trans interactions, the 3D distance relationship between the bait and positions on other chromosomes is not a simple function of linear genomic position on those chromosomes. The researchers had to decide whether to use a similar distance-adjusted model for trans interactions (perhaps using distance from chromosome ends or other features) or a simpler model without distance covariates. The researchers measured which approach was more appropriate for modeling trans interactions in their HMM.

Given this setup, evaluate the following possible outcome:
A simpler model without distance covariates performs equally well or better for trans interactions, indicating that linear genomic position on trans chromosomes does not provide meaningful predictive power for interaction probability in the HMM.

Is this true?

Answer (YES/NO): YES